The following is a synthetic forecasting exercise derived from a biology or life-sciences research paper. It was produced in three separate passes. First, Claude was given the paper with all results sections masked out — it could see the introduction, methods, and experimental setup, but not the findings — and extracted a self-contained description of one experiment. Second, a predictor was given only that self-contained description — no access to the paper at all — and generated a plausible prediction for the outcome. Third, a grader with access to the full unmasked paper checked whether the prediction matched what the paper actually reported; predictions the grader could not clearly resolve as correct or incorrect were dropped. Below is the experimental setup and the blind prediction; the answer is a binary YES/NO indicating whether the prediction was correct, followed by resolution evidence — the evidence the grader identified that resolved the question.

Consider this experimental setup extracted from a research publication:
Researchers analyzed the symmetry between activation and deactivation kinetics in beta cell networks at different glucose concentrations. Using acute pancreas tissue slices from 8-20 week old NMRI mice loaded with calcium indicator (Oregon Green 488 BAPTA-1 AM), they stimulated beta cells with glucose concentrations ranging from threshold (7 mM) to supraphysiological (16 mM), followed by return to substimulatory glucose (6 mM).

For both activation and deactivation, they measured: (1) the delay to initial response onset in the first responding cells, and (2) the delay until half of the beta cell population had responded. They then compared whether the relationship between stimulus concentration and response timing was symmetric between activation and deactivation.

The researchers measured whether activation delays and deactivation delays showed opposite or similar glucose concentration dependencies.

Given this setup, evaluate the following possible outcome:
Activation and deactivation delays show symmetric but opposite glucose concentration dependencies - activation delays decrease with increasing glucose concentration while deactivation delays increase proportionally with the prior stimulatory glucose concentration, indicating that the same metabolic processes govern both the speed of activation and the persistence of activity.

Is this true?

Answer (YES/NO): NO